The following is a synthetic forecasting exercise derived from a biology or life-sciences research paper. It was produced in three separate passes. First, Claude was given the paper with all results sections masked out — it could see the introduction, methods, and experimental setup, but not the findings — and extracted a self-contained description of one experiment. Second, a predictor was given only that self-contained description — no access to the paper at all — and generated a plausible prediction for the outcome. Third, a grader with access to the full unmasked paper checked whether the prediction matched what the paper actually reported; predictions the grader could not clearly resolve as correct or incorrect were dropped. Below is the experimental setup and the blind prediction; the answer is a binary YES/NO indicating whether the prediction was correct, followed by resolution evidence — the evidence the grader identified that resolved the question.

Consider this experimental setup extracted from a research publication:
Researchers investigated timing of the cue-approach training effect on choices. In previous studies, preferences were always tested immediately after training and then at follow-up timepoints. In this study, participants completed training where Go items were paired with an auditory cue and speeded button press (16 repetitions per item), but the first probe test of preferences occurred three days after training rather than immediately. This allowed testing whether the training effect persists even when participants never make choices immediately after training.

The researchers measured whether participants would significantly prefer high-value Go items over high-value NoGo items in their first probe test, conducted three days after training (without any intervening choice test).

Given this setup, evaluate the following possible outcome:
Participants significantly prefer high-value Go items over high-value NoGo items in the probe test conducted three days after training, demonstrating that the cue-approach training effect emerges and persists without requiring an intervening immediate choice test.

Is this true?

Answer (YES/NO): YES